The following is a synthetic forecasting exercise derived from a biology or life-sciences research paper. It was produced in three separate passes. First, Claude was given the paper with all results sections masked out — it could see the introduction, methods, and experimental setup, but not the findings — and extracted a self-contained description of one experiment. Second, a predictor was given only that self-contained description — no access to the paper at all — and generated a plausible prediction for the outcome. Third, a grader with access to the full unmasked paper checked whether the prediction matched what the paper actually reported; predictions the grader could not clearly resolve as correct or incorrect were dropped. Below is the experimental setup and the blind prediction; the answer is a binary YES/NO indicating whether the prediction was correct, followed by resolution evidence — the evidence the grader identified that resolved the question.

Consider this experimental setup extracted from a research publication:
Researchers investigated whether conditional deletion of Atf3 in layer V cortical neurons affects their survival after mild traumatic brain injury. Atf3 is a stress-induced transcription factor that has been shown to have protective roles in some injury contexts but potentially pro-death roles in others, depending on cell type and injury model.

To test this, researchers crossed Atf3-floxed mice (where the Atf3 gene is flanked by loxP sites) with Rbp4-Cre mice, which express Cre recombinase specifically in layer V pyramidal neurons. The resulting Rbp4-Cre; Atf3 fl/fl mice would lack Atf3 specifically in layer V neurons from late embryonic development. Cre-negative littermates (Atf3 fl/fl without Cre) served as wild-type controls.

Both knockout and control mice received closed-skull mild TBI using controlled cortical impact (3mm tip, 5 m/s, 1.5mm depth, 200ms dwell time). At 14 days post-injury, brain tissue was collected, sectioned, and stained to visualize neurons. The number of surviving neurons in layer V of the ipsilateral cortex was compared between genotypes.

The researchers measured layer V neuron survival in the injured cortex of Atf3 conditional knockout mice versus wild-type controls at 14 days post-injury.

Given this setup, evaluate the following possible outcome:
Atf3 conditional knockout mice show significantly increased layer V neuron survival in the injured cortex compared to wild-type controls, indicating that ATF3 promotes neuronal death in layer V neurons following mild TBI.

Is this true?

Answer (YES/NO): NO